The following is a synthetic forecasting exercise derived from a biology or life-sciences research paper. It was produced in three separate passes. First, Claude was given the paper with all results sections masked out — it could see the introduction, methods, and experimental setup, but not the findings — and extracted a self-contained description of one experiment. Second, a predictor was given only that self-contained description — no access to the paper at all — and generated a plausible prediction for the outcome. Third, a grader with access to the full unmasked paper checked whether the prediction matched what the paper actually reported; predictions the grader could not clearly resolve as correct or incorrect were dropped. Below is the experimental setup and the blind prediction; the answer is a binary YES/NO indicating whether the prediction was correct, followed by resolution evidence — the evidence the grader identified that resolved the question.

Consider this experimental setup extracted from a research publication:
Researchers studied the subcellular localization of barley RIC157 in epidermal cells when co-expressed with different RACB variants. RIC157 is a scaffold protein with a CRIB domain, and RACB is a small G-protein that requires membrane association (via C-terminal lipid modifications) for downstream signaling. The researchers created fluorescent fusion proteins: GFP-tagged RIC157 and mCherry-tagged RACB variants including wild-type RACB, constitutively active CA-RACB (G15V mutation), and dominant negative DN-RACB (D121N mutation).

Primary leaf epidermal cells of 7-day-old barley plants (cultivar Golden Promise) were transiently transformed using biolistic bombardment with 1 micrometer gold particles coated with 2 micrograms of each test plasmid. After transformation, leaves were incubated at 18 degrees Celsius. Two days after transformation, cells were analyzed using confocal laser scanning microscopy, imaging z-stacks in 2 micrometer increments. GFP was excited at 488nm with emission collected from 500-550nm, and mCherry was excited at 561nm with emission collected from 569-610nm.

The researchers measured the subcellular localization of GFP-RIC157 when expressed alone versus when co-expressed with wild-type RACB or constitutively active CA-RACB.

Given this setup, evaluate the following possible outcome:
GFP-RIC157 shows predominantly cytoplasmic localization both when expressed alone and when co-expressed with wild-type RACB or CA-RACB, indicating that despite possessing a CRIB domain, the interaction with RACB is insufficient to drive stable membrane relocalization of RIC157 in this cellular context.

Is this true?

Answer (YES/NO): NO